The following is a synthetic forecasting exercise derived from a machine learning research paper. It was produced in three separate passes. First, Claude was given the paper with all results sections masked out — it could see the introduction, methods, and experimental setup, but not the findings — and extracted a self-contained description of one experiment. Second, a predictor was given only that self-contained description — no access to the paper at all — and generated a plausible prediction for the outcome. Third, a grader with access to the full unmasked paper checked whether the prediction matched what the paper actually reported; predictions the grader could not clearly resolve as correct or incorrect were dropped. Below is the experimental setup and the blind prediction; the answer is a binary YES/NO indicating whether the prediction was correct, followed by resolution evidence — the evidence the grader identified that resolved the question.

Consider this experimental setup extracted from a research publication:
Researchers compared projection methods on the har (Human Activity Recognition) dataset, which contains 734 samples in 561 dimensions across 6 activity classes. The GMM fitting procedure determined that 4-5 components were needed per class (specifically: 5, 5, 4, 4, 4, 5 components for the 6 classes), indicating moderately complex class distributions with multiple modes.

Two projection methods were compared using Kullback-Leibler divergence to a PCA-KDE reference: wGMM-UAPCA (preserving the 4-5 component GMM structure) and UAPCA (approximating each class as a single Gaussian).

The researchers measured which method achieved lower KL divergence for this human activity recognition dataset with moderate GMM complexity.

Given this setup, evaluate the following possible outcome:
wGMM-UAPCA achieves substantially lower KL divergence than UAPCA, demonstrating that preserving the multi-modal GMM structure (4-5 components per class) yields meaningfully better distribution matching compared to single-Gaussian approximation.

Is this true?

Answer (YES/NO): NO